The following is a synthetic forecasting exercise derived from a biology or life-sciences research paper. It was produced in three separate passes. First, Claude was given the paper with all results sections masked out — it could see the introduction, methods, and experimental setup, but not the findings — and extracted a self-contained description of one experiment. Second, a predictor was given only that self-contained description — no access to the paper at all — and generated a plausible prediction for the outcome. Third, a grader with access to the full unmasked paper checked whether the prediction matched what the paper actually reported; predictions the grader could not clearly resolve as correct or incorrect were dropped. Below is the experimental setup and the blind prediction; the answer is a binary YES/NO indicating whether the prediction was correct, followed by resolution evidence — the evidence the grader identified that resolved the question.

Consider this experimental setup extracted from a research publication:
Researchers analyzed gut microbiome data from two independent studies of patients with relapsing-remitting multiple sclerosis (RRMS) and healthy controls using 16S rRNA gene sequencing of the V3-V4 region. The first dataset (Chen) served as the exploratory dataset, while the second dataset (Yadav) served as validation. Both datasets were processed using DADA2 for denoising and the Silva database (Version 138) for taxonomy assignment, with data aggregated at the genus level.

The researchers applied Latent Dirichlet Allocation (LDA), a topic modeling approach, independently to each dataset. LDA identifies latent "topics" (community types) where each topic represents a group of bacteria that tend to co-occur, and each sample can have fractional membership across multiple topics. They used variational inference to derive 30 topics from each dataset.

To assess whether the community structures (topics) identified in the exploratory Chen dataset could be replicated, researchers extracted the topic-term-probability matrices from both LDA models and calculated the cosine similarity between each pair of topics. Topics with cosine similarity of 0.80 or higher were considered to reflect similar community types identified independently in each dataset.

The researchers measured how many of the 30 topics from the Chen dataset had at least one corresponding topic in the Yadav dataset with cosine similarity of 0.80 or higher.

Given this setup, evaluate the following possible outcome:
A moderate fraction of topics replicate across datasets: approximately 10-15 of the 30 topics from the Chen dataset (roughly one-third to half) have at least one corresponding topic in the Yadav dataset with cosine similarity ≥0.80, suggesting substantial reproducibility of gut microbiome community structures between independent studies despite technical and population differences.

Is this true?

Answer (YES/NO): YES